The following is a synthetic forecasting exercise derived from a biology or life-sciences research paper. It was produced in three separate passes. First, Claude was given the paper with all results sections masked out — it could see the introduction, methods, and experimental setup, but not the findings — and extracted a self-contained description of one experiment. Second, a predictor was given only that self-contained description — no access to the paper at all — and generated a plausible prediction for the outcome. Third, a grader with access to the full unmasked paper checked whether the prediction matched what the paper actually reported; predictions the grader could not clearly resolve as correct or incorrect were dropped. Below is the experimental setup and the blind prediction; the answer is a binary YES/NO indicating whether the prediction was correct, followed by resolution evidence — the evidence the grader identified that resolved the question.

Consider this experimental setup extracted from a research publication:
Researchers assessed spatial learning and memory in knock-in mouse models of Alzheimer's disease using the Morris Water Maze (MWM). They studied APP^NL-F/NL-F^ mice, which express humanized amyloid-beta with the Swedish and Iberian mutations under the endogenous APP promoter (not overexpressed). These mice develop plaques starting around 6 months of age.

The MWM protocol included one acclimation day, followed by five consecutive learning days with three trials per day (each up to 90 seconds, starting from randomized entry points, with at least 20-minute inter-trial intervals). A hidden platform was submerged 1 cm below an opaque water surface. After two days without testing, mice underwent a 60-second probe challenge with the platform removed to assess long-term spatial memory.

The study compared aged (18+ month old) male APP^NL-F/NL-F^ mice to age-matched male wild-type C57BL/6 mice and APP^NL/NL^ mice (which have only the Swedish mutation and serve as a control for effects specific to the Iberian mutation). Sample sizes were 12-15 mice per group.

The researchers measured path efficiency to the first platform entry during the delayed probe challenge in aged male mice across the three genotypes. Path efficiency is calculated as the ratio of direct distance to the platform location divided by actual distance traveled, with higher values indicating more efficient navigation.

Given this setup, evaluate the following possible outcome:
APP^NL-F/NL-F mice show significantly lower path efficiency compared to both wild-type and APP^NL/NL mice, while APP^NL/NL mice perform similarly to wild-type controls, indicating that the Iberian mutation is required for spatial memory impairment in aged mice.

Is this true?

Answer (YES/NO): NO